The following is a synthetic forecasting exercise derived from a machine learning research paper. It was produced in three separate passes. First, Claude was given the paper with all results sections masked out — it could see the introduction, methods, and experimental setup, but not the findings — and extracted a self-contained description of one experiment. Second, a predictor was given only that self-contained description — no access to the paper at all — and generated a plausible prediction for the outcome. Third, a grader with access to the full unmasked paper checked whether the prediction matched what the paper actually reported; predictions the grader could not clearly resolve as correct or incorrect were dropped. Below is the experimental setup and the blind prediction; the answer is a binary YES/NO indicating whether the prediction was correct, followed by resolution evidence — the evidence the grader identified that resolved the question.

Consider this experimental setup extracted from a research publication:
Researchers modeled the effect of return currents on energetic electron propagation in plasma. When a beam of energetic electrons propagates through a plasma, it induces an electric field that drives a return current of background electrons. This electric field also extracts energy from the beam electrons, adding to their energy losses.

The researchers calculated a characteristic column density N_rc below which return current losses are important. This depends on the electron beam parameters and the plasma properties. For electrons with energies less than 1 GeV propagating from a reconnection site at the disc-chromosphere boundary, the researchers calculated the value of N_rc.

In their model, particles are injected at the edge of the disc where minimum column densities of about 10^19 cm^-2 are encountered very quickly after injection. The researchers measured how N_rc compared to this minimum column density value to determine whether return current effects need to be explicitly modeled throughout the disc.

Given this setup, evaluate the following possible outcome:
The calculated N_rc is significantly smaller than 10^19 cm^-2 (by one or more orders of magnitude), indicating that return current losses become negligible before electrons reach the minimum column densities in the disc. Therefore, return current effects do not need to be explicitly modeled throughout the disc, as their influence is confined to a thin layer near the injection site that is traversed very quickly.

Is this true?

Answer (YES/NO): NO